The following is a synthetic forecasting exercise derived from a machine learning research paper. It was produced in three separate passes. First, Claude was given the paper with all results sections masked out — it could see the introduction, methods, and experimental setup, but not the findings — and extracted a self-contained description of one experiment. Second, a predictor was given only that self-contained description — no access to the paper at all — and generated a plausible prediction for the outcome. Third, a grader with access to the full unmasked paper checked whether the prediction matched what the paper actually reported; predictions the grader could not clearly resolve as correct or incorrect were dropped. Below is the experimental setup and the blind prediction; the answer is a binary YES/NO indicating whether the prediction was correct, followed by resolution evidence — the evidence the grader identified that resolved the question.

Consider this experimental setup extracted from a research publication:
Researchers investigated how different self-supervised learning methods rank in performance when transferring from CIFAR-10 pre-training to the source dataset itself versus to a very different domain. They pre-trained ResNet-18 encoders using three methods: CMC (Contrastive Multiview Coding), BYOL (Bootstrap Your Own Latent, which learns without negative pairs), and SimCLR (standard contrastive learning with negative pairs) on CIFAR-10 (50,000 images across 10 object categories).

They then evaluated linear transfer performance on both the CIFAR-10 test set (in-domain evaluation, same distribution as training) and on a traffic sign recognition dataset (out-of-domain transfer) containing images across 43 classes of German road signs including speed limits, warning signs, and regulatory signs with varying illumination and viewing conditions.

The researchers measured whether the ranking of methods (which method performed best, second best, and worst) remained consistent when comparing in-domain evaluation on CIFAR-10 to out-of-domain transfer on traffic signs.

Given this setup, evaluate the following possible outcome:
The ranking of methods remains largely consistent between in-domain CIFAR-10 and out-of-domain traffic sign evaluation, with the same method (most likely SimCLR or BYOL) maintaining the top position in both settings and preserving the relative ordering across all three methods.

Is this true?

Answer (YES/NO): YES